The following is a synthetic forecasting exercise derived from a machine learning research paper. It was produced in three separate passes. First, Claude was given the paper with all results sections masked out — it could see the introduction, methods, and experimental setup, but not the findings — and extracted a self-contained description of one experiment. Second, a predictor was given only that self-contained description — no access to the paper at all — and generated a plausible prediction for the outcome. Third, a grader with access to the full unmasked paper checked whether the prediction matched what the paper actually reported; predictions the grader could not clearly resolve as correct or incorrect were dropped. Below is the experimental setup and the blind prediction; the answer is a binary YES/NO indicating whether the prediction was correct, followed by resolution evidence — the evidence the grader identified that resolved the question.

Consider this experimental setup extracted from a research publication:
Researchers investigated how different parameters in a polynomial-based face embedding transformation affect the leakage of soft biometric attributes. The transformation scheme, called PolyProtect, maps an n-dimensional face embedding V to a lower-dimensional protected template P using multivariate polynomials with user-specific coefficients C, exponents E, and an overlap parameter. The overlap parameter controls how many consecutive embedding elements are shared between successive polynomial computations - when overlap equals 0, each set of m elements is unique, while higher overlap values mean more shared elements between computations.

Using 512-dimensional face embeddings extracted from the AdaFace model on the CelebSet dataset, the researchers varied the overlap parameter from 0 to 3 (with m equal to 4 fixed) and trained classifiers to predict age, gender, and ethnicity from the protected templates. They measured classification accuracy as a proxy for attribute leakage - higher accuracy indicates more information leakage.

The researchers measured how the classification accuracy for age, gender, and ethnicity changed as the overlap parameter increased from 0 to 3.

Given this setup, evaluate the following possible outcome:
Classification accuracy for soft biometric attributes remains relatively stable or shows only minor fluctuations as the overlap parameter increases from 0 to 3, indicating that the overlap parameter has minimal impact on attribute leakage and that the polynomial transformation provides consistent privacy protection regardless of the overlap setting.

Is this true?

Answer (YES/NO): NO